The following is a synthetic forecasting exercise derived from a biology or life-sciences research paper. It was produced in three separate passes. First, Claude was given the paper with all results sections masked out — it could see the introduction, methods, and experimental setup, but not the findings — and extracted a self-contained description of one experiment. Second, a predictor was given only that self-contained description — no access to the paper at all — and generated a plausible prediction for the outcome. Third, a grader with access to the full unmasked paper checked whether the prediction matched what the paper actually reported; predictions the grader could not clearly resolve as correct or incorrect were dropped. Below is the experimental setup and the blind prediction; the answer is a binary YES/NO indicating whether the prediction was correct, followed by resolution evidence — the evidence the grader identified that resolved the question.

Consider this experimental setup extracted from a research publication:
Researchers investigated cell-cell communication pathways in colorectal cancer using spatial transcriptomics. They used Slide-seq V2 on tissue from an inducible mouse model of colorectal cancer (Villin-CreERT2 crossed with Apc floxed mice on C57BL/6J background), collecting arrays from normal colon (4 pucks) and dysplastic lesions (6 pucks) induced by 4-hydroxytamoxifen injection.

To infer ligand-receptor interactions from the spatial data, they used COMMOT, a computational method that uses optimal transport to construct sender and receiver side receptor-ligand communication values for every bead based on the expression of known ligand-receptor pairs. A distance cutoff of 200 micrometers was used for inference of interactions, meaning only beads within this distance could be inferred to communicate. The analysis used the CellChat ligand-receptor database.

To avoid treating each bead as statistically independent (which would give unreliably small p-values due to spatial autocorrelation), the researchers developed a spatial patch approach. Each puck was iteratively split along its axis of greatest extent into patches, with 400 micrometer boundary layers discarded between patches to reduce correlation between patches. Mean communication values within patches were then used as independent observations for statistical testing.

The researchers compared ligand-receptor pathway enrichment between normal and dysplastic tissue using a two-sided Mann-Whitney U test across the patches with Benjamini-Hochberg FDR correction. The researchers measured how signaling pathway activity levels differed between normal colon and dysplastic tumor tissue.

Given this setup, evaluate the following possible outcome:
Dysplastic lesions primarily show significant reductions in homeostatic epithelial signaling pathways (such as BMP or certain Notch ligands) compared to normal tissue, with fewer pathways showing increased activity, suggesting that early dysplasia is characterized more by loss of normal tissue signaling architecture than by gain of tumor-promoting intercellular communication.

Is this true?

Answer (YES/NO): NO